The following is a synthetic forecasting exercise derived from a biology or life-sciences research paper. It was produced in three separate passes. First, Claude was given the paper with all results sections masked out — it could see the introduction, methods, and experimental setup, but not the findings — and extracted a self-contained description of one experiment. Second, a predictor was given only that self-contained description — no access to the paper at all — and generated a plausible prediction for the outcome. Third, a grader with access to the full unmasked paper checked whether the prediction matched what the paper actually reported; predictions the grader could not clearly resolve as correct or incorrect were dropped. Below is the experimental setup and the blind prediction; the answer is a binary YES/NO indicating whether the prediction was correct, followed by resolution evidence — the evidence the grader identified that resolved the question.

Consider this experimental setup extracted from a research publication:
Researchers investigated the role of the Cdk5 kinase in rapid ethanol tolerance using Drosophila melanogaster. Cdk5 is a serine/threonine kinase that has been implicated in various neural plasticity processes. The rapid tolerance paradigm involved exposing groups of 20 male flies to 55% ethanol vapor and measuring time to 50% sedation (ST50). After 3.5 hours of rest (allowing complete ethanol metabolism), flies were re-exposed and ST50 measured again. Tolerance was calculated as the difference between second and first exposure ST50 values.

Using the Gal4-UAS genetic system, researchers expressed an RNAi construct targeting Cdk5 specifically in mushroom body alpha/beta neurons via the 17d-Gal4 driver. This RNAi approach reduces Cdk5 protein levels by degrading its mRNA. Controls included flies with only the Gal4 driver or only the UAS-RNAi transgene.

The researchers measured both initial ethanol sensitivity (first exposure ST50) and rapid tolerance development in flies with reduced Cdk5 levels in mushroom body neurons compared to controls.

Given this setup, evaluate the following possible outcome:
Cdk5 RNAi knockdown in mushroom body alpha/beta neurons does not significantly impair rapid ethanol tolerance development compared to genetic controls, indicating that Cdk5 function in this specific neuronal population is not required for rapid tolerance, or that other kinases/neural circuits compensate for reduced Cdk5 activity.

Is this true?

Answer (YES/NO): NO